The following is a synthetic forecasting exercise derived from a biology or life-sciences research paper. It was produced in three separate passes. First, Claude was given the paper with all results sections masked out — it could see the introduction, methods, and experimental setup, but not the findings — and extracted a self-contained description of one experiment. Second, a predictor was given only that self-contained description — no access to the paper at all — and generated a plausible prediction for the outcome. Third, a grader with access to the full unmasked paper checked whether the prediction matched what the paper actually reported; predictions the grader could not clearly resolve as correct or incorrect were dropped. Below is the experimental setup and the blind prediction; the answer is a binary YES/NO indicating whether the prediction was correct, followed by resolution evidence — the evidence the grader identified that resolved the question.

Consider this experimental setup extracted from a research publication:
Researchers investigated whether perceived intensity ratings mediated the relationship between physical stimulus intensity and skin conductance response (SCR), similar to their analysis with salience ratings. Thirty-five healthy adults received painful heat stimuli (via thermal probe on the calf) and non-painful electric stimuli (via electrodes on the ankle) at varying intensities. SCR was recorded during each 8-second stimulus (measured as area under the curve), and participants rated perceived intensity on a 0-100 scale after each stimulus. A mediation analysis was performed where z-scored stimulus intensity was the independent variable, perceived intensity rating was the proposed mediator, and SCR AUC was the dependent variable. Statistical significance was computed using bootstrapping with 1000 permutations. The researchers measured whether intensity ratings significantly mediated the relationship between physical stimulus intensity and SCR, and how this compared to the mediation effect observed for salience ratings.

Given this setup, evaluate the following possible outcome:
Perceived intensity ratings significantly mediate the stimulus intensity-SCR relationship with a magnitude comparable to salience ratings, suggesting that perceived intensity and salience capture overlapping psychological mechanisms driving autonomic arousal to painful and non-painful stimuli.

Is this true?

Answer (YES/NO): YES